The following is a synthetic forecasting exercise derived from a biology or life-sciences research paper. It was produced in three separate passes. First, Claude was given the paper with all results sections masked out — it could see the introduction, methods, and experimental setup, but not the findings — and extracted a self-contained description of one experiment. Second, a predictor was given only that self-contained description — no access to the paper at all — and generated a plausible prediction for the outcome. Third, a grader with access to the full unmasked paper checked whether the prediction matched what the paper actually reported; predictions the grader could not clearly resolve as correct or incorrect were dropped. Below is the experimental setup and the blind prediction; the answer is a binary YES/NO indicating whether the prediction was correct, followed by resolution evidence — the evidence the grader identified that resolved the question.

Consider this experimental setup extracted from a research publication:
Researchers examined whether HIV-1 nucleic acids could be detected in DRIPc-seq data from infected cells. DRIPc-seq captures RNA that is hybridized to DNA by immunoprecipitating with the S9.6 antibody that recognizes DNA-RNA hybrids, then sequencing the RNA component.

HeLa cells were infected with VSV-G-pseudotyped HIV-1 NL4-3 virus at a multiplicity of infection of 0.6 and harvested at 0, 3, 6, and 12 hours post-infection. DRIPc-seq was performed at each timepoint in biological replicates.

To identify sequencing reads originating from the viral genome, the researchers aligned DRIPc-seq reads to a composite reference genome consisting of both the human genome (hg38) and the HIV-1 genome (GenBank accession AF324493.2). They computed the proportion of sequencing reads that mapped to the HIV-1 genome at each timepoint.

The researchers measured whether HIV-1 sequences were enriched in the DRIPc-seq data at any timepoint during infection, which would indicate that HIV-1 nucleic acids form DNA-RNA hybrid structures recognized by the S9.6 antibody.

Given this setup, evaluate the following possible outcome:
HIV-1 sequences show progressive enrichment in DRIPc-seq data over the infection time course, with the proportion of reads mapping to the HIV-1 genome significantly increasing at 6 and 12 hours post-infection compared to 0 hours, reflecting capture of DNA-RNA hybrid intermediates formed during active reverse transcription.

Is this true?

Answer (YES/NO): NO